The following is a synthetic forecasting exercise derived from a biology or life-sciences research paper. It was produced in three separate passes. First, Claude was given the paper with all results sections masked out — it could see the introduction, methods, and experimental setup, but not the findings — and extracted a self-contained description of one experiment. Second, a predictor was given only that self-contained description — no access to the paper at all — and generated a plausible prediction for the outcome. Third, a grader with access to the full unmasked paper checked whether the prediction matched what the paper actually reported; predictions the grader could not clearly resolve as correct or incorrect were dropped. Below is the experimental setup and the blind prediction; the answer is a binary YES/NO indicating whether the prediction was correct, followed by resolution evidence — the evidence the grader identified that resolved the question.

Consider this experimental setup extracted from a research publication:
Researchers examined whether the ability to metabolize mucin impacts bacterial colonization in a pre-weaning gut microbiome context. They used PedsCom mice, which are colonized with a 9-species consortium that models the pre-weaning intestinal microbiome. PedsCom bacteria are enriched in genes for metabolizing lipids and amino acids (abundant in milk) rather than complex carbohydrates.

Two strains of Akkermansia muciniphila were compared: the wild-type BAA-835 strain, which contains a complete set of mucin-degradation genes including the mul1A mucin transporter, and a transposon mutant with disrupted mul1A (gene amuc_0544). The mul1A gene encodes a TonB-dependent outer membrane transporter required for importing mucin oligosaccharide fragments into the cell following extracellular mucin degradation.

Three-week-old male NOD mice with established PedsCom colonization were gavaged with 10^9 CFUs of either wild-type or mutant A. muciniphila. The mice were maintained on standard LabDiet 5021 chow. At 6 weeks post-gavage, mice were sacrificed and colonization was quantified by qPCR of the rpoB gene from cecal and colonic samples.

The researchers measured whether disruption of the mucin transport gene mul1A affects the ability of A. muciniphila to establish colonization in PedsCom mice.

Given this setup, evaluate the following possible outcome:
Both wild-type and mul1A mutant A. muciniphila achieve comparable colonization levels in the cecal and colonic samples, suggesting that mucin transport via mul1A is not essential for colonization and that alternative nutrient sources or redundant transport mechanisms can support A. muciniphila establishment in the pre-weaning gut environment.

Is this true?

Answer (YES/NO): NO